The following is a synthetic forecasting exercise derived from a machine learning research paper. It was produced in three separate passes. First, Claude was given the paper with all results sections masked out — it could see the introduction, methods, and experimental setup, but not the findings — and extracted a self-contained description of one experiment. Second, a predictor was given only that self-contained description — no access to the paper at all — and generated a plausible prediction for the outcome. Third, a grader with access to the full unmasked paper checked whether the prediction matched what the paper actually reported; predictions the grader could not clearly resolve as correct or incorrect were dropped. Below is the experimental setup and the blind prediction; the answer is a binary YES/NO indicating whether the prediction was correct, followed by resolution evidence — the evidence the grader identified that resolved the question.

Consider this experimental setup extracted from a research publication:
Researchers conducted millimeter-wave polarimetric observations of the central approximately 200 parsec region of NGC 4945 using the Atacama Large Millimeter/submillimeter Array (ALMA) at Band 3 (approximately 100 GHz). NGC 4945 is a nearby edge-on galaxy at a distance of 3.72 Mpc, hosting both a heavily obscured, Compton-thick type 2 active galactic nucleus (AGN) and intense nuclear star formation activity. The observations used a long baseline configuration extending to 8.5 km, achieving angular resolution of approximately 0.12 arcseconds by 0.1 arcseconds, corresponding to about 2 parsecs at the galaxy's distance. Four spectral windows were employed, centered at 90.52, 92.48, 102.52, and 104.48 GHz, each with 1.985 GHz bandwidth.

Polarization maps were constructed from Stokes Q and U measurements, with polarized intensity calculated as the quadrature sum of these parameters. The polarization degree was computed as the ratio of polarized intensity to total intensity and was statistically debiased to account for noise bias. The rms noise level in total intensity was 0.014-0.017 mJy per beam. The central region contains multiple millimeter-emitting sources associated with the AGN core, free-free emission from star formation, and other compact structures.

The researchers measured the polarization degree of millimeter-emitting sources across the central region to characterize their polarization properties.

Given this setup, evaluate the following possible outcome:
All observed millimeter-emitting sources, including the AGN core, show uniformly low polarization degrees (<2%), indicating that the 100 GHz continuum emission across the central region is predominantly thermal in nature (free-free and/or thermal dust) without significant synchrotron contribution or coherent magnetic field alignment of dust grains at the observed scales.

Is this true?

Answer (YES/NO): NO